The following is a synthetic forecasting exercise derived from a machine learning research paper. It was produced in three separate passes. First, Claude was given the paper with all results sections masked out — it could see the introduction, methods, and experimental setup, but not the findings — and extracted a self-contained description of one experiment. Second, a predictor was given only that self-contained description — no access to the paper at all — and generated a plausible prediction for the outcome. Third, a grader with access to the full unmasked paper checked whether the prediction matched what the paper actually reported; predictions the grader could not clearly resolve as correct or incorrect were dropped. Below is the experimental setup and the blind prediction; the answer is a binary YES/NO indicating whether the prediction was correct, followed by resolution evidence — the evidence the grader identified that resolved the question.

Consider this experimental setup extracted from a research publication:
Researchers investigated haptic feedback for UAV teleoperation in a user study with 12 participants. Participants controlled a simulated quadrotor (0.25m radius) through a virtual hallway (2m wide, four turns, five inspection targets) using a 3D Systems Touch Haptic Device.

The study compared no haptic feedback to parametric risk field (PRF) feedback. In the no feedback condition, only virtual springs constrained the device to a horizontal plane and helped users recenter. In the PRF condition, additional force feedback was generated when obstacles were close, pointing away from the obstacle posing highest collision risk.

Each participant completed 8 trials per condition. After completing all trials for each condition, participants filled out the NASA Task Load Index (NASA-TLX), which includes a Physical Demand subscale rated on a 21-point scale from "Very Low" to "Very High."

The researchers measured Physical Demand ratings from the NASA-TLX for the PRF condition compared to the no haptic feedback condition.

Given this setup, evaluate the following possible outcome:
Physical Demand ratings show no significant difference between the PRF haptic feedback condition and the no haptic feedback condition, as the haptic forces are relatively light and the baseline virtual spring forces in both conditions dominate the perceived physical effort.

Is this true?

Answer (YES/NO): YES